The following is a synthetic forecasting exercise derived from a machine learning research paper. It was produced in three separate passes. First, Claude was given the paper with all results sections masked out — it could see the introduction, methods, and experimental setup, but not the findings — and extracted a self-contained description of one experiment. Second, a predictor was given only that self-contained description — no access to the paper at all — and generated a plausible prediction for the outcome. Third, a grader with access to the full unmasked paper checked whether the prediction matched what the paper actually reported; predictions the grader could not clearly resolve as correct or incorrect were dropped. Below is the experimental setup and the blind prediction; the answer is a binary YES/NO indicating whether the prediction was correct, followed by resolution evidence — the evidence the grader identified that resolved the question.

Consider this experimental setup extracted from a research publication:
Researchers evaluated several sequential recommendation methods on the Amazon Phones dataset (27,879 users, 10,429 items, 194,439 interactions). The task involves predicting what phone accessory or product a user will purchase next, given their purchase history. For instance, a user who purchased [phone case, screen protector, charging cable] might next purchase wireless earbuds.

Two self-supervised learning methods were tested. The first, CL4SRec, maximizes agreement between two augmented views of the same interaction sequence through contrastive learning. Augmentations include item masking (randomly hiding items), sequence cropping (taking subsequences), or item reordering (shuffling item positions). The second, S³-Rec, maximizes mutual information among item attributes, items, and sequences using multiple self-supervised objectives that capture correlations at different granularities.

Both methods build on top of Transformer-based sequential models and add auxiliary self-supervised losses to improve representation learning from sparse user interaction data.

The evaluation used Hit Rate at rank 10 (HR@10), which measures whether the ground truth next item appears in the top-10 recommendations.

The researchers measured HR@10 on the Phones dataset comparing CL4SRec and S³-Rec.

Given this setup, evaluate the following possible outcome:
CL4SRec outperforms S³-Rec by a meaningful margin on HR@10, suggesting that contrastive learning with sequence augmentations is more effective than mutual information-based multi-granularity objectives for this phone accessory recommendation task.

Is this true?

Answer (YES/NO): NO